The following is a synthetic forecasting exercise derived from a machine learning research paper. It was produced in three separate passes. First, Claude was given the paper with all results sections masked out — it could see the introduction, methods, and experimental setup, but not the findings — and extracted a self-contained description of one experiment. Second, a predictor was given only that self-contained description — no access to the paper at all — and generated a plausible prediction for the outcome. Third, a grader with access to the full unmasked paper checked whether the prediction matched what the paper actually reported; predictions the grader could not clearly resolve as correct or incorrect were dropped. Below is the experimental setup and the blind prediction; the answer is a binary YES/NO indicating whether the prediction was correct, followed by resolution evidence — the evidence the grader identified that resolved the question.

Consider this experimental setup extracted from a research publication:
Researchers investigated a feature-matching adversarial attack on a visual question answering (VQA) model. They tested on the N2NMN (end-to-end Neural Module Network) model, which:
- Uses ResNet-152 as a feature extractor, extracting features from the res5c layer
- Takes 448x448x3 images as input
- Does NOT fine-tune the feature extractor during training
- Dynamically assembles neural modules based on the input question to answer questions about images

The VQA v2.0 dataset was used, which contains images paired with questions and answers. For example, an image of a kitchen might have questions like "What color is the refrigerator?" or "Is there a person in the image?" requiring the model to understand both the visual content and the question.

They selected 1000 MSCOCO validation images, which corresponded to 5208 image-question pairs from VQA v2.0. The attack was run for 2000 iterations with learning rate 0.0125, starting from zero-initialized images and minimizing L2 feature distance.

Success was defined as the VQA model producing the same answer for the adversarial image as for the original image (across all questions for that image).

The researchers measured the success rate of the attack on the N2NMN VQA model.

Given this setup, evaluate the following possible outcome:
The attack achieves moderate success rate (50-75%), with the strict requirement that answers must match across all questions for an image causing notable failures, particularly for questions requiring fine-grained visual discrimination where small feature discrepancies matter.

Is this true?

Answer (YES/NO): NO